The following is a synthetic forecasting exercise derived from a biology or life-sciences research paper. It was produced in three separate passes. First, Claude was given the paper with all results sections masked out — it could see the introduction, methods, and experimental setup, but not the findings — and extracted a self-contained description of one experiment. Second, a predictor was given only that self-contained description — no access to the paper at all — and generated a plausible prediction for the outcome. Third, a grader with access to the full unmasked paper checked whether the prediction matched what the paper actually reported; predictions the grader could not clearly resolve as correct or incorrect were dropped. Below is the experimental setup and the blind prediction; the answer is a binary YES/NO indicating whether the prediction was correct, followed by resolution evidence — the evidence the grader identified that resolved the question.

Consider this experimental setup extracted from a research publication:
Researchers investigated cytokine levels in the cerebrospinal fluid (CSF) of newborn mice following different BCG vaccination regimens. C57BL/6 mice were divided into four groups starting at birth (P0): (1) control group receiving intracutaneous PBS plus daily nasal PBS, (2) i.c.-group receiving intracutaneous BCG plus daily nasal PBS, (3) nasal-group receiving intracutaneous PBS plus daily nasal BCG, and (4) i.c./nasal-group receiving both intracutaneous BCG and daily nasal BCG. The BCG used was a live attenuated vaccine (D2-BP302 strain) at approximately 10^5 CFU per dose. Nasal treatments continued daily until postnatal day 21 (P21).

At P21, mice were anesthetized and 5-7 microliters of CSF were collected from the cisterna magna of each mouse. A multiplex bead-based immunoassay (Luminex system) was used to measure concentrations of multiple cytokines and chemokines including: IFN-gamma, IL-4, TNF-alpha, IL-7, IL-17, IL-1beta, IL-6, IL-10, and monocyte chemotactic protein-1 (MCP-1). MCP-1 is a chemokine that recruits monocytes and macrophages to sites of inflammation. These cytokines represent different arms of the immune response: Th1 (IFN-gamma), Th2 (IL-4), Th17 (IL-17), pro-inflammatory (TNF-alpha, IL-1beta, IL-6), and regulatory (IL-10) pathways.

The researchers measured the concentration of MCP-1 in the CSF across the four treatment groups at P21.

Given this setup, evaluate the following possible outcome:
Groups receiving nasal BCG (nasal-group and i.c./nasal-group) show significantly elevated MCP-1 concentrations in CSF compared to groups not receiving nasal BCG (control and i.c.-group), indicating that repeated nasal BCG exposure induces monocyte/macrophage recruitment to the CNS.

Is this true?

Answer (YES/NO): YES